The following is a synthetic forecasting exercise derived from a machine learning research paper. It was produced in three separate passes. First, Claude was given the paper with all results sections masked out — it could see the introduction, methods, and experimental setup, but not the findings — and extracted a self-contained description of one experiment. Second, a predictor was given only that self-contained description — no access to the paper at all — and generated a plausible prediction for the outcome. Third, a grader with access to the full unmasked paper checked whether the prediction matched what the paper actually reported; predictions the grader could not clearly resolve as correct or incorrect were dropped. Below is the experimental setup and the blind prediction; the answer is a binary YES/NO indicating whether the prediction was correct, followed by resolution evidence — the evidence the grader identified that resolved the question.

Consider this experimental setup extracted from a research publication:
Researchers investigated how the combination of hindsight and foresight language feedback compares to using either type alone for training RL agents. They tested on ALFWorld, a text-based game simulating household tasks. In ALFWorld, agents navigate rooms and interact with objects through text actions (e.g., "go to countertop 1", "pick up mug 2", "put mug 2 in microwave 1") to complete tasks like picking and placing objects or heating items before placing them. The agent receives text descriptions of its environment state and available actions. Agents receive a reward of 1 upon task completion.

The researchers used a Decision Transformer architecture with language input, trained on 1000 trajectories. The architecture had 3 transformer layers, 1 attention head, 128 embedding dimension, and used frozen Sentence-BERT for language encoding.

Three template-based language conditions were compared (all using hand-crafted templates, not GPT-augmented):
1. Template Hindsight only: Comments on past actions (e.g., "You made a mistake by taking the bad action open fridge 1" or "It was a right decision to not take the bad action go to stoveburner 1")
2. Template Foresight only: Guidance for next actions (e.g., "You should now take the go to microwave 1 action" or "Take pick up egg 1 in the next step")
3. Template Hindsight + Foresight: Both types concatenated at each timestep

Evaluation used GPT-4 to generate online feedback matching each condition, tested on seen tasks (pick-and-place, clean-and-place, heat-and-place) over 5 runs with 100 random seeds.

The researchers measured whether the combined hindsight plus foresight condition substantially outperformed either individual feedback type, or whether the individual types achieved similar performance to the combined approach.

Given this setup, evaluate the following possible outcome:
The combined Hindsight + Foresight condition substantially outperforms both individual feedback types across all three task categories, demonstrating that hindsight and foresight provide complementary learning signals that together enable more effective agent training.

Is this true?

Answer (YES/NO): YES